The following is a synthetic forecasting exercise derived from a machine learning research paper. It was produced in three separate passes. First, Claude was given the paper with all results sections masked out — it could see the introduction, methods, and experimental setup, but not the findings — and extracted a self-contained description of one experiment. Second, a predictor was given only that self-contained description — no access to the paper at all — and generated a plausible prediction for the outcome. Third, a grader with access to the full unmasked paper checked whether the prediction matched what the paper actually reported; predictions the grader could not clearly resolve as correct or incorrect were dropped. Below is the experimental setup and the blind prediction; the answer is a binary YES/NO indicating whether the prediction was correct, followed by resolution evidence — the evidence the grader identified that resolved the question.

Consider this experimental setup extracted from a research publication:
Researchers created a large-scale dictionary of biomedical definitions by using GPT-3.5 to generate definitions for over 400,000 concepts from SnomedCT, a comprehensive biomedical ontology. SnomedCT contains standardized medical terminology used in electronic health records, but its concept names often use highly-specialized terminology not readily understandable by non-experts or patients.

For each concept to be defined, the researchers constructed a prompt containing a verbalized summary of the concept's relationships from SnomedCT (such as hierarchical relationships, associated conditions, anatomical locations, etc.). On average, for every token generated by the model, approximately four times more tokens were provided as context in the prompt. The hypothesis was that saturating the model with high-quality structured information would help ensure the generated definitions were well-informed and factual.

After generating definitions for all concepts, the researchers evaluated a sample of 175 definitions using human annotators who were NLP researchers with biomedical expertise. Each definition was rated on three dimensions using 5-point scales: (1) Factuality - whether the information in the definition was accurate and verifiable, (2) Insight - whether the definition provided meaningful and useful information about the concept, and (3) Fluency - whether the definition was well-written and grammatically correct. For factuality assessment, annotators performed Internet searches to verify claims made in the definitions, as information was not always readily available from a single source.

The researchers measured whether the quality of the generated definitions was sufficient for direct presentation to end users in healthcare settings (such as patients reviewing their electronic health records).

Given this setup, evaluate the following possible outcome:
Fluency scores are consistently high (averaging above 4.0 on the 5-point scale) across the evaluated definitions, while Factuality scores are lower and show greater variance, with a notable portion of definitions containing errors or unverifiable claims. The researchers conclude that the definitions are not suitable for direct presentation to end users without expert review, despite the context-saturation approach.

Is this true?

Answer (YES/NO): NO